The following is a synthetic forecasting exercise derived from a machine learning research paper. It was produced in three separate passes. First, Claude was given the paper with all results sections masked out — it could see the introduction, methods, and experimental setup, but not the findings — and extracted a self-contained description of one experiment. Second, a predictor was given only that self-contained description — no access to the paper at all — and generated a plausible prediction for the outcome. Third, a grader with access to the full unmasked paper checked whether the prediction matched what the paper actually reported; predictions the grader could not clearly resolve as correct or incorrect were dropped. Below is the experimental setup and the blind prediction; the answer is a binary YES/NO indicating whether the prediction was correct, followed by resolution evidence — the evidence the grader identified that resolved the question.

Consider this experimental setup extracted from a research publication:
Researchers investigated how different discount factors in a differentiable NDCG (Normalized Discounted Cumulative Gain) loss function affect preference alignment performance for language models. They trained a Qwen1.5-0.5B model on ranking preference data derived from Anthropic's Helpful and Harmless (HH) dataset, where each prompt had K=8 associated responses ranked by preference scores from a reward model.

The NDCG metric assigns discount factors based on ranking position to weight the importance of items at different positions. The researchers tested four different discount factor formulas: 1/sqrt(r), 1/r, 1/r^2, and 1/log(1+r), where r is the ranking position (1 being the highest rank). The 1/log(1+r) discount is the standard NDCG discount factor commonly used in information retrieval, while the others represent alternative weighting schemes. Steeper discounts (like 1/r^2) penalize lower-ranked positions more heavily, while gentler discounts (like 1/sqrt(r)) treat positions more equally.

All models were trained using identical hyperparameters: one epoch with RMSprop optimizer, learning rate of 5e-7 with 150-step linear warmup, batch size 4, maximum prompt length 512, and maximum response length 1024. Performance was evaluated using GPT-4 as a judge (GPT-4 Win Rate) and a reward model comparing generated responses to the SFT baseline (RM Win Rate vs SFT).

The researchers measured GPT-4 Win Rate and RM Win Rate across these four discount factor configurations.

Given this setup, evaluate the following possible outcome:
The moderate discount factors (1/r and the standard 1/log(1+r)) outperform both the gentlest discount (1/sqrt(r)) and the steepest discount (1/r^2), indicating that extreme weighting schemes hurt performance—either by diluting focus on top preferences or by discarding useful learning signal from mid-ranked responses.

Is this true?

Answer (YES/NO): NO